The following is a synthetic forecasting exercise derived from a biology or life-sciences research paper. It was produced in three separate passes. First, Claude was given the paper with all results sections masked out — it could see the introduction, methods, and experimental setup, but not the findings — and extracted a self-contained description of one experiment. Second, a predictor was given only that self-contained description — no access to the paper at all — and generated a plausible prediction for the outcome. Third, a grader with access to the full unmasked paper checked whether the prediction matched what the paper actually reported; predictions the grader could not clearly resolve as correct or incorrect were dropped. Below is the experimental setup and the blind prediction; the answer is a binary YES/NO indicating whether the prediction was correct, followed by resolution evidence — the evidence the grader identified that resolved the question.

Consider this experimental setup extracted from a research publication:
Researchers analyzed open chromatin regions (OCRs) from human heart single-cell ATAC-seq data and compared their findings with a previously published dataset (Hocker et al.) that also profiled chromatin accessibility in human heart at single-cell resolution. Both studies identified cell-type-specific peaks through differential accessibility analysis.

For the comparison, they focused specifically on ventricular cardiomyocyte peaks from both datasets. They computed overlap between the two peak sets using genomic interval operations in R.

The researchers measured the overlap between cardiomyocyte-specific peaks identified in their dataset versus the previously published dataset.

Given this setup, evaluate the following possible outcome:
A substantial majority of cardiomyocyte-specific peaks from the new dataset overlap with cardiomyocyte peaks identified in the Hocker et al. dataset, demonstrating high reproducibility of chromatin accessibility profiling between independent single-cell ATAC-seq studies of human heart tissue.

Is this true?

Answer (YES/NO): YES